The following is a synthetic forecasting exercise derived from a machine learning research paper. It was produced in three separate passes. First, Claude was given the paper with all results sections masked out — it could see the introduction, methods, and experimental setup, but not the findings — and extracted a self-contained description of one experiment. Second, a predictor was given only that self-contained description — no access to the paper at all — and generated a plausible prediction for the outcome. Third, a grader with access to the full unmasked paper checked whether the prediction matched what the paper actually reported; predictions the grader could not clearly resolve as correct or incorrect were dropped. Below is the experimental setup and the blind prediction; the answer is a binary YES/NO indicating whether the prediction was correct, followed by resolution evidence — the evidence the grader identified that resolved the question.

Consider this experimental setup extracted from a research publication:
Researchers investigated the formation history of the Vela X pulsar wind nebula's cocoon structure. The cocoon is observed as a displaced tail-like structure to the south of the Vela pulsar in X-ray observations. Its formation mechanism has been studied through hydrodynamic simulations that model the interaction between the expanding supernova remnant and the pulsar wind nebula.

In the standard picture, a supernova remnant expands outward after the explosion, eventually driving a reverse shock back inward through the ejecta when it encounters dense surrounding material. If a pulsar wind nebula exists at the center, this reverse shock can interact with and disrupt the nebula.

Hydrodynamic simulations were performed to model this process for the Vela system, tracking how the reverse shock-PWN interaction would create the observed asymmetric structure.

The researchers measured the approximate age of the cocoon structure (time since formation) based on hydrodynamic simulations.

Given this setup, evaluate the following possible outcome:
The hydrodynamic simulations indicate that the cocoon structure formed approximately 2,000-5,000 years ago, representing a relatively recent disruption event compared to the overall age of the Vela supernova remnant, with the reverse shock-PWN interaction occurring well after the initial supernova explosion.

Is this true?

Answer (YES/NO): YES